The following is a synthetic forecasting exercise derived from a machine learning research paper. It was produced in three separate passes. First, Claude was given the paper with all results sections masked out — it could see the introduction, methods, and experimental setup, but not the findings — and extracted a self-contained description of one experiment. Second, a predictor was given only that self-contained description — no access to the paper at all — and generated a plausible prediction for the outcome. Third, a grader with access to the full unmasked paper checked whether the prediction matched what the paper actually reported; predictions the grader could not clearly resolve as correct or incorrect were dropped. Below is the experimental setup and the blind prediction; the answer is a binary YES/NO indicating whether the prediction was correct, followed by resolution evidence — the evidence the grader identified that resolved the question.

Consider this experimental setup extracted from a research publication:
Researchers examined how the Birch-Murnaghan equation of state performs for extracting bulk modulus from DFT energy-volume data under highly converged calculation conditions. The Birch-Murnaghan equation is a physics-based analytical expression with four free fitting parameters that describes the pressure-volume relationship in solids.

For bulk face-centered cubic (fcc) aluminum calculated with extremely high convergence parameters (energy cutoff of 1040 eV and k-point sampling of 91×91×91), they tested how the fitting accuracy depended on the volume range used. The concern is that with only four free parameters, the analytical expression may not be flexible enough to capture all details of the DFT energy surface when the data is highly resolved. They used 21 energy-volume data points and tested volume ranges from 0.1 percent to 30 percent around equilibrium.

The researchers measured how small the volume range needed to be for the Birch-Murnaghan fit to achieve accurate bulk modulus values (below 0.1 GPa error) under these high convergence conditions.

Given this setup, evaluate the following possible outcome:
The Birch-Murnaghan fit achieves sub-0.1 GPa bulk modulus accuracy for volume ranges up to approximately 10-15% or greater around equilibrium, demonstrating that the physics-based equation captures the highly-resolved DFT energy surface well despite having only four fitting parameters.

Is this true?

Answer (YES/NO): NO